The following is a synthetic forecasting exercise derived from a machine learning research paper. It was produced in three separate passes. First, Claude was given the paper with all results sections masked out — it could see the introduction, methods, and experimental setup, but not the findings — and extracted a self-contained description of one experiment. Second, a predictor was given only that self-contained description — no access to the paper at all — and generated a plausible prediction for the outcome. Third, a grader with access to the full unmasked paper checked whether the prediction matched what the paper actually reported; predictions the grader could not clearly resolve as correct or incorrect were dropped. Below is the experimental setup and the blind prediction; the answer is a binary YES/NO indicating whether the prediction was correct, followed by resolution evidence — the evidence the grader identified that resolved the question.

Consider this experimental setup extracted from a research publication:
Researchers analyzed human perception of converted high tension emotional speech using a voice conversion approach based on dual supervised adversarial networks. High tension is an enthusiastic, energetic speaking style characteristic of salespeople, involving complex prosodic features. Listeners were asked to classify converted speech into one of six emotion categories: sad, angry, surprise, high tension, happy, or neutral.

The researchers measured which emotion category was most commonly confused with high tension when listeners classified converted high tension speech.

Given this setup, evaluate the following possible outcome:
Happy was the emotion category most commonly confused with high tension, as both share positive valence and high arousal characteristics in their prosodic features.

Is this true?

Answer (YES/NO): YES